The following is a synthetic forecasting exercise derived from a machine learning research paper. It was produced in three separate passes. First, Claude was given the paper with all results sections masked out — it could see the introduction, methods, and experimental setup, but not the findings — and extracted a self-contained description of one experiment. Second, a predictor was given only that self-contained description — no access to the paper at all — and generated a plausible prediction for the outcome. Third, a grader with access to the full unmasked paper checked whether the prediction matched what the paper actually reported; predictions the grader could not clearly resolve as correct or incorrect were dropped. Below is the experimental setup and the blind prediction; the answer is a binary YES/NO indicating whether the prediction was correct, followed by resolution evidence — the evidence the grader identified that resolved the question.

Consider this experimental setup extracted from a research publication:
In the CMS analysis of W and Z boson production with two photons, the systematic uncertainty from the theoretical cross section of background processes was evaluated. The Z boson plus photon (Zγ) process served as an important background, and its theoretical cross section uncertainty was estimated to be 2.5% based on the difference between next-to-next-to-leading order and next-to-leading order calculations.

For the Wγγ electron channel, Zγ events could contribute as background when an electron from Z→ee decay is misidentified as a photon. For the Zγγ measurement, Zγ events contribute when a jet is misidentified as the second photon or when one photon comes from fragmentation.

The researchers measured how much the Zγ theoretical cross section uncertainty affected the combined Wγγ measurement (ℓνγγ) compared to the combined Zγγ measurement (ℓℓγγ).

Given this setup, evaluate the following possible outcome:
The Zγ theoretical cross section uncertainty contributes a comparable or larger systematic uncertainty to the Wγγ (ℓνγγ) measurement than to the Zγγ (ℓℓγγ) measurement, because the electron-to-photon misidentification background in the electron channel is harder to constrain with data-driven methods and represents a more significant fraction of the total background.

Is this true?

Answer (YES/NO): NO